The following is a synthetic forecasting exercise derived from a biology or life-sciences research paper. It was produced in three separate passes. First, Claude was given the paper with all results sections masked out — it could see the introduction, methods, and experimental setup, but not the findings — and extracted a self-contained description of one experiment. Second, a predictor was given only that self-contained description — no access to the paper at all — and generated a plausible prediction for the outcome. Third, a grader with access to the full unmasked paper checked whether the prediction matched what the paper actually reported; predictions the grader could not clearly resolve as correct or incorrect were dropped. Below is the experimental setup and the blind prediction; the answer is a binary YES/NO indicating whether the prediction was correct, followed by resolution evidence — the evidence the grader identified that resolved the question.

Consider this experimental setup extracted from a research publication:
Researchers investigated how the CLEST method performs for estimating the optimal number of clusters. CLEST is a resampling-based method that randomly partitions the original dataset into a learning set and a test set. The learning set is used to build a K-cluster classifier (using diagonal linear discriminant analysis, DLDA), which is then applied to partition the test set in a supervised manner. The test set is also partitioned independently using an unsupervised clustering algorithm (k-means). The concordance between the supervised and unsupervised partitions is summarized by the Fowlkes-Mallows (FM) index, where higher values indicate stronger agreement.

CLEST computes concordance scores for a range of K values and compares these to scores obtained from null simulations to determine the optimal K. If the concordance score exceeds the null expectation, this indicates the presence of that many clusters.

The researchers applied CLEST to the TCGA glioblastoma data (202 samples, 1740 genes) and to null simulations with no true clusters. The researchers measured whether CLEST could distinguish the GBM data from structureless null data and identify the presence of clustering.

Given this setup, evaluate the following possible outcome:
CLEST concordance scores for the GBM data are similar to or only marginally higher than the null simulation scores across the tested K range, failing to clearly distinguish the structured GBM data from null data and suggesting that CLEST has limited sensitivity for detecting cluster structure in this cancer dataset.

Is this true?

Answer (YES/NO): NO